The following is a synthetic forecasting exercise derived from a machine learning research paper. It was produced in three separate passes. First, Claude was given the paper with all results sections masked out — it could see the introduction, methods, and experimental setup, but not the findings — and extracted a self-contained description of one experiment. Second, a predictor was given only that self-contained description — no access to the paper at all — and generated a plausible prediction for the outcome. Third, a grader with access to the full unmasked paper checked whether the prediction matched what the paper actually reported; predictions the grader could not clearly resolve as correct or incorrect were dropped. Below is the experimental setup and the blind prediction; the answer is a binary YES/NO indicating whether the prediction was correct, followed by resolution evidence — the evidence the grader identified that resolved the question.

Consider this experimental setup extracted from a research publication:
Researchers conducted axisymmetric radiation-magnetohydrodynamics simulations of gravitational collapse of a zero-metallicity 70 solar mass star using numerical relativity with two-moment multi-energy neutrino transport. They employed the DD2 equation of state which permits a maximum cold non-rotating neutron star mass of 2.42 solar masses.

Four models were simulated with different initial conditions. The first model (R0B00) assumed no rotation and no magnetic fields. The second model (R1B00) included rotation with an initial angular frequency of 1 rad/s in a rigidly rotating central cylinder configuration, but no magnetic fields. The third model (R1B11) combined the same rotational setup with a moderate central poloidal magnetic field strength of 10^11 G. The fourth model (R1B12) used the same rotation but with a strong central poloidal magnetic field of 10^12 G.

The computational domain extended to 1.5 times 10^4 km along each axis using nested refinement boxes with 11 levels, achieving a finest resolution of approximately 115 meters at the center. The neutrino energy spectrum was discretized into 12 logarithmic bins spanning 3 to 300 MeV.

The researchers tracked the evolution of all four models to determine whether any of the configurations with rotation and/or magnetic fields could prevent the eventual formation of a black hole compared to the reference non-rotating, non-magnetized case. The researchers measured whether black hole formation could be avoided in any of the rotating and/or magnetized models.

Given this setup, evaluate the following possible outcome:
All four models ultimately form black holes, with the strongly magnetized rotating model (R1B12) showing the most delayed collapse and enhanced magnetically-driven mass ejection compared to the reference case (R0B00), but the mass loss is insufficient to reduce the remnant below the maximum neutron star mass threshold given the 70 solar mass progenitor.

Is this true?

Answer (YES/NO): NO